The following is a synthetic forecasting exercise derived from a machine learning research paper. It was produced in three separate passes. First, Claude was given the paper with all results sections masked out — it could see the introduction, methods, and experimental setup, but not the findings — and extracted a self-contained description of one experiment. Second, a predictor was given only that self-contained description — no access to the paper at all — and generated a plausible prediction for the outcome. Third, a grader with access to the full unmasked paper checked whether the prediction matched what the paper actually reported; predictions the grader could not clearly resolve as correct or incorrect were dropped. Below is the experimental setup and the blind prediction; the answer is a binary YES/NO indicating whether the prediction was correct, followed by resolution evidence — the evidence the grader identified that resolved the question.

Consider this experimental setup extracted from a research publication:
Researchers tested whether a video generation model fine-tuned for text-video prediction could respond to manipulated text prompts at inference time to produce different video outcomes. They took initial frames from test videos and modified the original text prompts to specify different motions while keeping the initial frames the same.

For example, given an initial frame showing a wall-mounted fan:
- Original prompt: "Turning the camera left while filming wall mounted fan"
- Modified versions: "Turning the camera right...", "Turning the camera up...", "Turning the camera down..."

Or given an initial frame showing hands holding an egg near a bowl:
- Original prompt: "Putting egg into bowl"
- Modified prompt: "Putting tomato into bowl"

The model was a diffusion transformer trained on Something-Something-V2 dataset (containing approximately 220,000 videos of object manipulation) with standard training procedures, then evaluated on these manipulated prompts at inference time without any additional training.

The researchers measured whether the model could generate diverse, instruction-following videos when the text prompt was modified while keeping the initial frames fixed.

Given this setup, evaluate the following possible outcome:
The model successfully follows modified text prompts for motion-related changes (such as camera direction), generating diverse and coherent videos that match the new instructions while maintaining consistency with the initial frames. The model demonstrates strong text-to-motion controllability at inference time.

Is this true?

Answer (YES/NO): YES